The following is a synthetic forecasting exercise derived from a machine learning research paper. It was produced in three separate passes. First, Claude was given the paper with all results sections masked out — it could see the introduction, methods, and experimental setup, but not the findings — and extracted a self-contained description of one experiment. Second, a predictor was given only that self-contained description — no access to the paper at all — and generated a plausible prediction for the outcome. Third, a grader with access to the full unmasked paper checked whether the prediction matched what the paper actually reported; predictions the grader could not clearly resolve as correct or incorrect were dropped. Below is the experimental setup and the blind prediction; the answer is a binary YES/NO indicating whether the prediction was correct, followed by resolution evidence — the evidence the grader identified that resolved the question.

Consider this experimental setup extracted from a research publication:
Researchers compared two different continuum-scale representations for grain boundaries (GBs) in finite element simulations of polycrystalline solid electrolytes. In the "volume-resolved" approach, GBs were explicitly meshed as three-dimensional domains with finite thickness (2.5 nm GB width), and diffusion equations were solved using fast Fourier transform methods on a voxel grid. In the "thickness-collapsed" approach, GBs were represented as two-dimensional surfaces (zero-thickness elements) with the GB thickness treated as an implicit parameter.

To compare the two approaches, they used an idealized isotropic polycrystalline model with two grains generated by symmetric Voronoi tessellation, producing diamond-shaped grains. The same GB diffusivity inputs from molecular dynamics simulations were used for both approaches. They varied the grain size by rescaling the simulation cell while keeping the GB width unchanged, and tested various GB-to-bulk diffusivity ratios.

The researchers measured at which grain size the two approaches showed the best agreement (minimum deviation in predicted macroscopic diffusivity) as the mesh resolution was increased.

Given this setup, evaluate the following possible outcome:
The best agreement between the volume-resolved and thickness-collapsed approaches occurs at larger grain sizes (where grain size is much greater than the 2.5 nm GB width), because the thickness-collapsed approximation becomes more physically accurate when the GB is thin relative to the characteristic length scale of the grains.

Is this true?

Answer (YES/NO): NO